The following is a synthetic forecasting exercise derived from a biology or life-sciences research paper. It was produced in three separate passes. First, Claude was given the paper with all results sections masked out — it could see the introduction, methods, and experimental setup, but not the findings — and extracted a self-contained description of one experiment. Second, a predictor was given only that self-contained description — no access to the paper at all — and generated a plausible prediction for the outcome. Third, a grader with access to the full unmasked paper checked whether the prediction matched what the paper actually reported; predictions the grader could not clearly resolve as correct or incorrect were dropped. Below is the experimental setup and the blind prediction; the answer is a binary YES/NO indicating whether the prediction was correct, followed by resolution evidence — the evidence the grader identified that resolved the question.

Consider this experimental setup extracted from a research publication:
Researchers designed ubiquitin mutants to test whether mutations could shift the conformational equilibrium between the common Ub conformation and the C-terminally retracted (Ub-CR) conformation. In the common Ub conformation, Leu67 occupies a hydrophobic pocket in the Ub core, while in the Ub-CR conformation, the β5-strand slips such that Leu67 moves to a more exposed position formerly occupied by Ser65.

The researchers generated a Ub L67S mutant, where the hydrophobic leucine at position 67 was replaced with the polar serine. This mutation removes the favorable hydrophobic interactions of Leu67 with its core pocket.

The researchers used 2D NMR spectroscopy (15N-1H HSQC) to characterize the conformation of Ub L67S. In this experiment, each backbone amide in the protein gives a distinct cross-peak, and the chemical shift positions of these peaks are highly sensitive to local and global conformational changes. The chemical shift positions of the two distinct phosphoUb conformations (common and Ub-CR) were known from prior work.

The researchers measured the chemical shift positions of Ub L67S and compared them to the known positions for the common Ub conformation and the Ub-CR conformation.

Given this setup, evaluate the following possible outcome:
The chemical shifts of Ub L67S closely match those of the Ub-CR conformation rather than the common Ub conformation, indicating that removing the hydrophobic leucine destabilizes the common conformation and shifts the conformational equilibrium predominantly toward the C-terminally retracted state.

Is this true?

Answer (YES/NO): YES